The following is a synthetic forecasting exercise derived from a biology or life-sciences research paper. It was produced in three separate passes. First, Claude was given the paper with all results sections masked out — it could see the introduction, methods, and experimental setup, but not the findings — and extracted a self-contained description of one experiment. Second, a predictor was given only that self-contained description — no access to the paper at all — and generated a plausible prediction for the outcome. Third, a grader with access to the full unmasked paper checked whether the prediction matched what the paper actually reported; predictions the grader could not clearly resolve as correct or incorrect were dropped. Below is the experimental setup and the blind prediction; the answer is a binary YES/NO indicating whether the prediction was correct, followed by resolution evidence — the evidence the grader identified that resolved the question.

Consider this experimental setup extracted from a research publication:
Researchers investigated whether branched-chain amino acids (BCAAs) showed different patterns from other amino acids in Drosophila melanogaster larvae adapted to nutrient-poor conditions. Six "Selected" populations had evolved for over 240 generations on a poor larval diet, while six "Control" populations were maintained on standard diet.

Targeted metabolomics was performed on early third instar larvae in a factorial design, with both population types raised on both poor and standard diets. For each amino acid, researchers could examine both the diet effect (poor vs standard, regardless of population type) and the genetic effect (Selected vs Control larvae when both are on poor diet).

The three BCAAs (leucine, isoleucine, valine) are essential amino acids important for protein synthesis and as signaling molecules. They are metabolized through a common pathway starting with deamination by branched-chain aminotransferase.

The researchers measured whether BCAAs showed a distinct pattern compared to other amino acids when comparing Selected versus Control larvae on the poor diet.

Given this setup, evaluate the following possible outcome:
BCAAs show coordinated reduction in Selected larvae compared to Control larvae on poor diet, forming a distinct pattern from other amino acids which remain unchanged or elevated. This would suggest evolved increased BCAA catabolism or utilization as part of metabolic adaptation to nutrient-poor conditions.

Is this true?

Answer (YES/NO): NO